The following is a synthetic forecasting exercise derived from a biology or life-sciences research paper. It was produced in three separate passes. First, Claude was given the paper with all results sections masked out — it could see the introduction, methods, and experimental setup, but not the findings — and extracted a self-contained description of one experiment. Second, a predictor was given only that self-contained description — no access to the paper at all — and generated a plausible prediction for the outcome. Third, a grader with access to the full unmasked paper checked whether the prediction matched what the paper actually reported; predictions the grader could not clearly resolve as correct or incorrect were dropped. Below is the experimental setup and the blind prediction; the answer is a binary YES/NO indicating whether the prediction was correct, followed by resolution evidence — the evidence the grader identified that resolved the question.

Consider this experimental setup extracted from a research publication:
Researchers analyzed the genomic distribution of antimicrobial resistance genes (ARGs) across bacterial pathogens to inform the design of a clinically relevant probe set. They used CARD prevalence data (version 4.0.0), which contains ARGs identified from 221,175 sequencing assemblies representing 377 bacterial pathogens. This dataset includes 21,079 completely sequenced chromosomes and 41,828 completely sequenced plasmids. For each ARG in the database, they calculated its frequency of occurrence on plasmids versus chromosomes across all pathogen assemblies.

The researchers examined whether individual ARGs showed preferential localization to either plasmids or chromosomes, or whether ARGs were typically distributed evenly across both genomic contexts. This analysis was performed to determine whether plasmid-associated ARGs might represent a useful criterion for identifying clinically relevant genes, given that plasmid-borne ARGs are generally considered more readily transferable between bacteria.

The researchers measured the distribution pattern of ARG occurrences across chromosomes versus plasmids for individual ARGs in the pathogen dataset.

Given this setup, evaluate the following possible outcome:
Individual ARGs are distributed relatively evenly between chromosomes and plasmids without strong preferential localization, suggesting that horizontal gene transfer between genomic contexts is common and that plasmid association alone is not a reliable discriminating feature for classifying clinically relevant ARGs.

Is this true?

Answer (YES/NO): NO